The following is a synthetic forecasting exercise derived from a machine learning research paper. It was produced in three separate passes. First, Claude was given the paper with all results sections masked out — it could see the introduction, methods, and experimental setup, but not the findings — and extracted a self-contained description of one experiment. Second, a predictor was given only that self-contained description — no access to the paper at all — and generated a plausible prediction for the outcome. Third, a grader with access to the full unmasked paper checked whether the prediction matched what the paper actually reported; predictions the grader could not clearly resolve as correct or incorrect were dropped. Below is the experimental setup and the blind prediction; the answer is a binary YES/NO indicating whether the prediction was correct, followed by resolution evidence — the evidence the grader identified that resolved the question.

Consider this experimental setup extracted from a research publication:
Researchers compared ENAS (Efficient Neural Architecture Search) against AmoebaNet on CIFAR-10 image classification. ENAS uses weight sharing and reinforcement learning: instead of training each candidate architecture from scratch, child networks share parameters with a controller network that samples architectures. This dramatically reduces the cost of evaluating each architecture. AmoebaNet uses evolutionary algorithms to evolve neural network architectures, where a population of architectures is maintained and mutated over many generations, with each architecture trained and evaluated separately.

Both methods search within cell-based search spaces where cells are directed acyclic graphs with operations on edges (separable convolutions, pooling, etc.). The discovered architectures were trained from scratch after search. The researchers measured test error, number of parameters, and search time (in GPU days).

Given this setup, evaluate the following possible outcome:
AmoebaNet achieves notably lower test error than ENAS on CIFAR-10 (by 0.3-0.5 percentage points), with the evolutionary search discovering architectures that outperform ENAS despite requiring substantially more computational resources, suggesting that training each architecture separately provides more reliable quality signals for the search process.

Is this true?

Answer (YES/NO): YES